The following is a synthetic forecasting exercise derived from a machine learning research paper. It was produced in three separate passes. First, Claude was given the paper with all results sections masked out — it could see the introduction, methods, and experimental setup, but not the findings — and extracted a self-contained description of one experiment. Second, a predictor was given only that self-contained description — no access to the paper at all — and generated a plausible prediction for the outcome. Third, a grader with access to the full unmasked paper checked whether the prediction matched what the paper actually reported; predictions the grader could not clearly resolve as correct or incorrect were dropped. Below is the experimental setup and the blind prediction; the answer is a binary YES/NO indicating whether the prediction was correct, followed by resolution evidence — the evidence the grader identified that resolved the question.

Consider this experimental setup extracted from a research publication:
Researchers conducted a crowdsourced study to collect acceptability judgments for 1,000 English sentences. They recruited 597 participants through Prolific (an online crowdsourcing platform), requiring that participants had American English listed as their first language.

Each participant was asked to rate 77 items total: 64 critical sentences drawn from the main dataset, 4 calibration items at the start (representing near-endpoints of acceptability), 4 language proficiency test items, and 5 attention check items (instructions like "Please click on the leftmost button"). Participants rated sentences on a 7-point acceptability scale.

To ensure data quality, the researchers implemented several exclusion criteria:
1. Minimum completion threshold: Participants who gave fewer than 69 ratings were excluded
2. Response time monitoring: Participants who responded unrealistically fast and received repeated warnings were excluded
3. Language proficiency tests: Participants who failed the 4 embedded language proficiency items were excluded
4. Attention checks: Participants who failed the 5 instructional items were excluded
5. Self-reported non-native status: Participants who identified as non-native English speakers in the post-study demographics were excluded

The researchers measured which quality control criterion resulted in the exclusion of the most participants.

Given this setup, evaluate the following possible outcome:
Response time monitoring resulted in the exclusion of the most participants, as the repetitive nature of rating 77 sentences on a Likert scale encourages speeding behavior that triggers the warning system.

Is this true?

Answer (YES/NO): NO